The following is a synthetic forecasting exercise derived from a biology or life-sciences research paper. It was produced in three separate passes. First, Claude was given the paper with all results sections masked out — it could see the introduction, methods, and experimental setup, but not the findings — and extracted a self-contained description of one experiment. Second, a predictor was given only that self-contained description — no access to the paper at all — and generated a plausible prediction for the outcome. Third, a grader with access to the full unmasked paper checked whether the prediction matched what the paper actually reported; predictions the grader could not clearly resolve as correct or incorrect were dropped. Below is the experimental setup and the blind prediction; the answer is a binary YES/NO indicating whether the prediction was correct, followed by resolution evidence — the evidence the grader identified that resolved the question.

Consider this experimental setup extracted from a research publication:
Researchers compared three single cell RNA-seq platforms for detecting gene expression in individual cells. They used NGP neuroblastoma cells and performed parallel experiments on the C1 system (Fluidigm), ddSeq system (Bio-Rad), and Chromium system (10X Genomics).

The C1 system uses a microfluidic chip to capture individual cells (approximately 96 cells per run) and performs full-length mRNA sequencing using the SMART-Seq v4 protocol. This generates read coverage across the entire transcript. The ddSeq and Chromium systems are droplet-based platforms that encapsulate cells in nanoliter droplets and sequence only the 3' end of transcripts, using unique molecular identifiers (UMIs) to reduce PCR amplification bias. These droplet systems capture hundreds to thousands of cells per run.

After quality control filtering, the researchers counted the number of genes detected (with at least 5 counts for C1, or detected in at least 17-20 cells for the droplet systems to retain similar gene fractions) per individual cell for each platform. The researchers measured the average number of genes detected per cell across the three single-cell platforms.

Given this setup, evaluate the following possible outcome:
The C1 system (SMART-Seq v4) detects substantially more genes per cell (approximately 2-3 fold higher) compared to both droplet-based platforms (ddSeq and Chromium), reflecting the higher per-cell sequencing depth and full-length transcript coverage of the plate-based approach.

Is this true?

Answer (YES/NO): NO